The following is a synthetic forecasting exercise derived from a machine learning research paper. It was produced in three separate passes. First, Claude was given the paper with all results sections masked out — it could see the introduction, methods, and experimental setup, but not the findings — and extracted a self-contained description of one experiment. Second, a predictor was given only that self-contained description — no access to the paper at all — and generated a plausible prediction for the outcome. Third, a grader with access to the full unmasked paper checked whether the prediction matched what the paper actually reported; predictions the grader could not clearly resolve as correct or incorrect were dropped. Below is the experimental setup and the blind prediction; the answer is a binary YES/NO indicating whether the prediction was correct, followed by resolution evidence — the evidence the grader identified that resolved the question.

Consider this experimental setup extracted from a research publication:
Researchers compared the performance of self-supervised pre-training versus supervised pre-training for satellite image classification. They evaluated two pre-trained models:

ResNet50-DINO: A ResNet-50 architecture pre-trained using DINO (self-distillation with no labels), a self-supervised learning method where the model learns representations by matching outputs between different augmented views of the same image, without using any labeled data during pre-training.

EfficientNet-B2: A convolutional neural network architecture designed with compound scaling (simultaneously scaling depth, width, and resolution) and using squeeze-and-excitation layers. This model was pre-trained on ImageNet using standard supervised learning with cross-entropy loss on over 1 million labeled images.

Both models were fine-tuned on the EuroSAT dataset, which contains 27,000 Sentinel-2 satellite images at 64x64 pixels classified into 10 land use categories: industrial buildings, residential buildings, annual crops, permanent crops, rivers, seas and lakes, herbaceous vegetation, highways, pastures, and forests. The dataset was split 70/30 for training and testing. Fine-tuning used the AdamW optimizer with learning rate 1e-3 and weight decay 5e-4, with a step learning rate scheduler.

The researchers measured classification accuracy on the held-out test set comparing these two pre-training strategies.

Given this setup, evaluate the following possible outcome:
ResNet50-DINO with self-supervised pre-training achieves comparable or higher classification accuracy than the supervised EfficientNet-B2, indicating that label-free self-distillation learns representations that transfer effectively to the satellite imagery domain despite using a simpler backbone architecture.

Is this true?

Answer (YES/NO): NO